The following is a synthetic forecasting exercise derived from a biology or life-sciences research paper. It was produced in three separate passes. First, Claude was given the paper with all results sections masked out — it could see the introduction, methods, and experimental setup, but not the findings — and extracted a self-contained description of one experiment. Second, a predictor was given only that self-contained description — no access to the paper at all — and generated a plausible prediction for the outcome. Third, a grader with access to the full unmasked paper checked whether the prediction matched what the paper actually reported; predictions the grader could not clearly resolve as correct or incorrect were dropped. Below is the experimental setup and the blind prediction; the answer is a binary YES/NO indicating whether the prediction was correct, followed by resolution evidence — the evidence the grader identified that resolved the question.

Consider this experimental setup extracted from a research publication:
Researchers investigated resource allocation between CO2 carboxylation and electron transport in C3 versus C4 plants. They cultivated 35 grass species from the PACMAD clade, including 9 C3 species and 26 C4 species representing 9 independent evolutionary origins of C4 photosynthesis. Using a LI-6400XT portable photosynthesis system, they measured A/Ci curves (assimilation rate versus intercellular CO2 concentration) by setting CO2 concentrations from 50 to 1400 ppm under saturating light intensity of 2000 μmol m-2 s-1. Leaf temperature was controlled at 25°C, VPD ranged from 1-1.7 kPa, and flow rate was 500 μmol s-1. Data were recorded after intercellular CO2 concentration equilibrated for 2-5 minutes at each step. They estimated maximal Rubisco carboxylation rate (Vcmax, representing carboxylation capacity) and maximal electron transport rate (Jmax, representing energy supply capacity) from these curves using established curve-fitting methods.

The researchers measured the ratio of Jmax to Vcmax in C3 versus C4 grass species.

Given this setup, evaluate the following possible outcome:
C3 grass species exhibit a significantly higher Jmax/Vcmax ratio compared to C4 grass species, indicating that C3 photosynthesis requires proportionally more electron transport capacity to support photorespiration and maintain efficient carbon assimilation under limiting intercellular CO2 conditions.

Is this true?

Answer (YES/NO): NO